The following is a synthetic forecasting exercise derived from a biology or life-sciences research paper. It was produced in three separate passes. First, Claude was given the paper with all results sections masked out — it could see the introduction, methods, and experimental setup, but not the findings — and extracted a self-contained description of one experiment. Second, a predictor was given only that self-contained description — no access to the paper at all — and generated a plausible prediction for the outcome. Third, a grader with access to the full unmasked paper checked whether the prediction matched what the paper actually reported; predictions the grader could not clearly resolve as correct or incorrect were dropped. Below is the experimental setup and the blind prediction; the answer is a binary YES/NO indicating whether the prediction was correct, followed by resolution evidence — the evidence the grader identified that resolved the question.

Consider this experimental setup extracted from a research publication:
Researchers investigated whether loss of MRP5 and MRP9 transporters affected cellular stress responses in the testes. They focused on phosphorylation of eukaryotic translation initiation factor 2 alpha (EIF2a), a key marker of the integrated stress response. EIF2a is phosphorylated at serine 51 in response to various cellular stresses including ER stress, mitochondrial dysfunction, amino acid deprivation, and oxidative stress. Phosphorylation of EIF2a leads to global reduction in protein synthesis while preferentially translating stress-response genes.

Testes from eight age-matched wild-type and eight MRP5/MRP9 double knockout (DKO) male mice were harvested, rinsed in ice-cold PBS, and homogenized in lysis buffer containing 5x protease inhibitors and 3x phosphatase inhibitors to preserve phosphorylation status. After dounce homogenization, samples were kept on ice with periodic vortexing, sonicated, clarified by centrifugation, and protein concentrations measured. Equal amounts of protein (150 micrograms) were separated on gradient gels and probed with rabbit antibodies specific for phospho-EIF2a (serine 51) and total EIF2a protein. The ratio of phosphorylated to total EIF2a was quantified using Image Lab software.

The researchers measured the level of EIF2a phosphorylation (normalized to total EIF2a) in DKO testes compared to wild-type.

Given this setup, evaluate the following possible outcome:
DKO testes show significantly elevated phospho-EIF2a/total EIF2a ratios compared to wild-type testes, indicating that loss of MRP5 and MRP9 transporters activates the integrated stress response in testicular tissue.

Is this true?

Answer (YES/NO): YES